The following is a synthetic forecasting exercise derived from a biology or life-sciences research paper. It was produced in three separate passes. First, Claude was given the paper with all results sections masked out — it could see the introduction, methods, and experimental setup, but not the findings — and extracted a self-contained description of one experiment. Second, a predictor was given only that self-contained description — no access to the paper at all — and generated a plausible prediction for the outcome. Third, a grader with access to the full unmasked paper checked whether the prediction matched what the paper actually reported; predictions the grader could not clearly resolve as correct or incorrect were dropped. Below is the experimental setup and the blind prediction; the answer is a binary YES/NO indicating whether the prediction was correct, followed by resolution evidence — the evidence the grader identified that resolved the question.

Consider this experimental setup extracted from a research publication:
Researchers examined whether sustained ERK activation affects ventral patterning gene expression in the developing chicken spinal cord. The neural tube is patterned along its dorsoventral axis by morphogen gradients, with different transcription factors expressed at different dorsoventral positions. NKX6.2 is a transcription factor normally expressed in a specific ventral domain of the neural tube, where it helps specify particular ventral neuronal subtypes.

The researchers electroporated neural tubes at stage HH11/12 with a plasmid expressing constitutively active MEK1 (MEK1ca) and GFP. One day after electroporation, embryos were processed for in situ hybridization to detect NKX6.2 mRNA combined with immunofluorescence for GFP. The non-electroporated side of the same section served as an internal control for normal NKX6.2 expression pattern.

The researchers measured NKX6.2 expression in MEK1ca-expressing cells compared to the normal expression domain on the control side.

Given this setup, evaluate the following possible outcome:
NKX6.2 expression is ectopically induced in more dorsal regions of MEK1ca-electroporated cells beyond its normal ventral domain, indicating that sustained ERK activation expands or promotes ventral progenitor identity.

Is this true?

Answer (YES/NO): NO